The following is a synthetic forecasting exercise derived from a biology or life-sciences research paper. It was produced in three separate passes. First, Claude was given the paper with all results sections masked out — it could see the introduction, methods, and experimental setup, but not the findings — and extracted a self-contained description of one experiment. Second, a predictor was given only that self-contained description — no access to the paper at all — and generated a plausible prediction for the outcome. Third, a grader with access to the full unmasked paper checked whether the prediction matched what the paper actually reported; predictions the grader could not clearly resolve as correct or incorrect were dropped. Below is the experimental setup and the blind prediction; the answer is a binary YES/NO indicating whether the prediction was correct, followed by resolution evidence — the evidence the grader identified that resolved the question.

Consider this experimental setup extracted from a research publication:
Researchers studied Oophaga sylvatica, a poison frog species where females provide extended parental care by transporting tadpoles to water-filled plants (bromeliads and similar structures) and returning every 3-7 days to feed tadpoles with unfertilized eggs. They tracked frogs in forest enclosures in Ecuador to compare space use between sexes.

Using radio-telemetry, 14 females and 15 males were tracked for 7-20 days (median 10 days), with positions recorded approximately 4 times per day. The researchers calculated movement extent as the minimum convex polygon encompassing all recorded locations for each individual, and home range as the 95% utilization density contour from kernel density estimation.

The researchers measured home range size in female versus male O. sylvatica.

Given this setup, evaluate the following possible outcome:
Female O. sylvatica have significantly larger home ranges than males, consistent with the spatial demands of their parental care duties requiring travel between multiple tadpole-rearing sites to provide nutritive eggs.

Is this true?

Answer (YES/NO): YES